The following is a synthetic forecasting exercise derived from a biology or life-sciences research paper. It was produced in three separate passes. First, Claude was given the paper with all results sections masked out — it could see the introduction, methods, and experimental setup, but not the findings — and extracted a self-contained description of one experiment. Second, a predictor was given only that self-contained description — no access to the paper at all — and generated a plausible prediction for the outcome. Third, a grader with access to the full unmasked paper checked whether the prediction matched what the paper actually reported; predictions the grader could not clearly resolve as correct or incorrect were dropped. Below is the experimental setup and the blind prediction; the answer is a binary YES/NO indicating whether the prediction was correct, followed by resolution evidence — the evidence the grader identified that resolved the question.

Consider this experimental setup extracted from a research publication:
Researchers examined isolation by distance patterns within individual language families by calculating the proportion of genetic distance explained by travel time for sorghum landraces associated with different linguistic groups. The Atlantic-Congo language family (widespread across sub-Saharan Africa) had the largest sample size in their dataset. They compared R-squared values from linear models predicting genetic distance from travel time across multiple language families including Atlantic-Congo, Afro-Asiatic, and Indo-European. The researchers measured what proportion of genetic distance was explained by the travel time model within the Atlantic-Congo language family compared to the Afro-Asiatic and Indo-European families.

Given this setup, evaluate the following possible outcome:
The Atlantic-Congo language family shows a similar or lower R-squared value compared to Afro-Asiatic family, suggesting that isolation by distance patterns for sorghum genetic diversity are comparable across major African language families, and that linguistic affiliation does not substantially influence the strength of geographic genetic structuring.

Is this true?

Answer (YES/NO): NO